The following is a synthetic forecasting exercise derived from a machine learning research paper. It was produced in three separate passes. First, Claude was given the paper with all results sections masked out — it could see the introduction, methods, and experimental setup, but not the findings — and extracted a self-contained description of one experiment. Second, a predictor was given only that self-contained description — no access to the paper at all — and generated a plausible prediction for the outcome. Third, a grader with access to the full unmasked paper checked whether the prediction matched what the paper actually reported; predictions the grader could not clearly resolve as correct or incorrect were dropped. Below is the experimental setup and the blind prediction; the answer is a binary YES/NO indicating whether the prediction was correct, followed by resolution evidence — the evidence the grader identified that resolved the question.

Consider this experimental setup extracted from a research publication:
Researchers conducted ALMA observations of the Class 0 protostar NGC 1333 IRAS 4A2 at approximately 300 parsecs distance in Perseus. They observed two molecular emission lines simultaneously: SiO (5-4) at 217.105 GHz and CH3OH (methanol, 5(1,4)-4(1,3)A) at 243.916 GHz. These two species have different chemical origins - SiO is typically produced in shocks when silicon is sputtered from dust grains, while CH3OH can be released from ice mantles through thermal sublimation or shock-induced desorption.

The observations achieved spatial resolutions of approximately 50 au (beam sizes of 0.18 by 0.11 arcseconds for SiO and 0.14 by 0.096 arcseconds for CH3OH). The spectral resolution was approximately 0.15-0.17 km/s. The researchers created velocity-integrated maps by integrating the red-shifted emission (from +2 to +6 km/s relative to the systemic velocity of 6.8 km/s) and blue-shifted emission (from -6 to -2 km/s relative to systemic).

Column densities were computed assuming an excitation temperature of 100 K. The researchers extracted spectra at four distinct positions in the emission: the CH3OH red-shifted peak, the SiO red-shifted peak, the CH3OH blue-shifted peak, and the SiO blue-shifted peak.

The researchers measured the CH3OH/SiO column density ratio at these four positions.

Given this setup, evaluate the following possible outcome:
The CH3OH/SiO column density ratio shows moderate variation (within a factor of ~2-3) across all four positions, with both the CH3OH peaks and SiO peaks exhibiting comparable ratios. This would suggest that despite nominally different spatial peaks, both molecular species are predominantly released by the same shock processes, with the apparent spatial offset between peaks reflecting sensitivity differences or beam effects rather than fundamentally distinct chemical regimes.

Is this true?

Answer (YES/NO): NO